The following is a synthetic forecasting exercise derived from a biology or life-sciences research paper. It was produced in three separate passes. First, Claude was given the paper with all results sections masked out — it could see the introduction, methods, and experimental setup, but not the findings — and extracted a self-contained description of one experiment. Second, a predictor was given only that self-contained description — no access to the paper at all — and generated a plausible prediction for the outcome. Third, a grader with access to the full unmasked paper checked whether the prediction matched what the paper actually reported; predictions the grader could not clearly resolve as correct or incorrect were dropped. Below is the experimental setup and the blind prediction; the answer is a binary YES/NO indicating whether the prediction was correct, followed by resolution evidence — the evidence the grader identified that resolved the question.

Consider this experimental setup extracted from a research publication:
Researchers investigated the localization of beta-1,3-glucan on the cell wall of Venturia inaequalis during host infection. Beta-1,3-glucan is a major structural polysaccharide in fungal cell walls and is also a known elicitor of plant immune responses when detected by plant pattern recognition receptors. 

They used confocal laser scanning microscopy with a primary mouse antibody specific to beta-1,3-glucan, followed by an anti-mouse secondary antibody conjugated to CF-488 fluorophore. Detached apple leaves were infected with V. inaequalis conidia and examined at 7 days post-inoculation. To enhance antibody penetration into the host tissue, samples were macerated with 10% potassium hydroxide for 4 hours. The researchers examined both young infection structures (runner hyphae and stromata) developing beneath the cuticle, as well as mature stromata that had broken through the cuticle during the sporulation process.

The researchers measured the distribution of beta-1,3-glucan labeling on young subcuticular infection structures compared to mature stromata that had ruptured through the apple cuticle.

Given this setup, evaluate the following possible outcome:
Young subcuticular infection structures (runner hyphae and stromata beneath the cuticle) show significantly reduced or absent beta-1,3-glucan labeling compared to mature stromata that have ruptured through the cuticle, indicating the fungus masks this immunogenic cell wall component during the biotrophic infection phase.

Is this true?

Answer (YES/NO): YES